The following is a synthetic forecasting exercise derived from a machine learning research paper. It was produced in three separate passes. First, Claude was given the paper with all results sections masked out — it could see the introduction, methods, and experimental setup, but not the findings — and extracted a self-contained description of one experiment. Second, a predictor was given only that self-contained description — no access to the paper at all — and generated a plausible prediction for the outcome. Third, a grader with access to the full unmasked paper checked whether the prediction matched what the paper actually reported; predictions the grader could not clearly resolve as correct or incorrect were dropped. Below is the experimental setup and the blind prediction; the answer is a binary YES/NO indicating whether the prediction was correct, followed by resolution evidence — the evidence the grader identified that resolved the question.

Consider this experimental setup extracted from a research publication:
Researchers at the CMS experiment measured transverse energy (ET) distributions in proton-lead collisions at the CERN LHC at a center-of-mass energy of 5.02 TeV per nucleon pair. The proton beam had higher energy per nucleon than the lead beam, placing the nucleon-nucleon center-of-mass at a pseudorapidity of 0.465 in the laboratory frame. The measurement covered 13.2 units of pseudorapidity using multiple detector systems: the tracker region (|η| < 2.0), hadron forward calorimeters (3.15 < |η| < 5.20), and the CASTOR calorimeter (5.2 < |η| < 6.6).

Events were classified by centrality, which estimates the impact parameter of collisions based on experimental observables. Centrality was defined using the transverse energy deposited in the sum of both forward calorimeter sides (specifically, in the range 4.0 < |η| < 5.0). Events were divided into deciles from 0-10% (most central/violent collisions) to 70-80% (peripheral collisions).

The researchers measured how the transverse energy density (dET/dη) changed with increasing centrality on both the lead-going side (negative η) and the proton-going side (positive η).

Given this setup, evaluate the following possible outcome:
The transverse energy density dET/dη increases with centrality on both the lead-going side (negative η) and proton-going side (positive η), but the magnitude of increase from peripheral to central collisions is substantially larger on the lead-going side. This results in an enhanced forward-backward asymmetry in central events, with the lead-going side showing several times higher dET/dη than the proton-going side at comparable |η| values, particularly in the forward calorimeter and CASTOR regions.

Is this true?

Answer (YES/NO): YES